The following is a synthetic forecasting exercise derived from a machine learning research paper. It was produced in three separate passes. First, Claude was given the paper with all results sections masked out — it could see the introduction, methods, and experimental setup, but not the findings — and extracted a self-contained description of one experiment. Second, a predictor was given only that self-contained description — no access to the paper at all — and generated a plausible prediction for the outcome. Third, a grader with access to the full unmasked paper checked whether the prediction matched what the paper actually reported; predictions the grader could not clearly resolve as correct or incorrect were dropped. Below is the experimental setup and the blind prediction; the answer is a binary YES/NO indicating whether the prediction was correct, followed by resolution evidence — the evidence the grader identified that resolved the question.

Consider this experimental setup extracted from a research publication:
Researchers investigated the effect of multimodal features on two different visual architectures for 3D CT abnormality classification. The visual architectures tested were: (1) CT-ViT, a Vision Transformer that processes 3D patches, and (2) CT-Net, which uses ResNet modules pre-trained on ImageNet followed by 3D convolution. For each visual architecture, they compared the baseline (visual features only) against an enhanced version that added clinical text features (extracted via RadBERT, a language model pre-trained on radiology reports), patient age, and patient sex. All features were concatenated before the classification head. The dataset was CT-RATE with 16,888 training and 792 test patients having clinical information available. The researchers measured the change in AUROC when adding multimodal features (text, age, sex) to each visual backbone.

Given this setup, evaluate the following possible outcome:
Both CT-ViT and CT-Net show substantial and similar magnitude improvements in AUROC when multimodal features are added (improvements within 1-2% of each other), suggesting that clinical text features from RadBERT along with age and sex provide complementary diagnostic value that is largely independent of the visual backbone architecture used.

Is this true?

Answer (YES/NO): NO